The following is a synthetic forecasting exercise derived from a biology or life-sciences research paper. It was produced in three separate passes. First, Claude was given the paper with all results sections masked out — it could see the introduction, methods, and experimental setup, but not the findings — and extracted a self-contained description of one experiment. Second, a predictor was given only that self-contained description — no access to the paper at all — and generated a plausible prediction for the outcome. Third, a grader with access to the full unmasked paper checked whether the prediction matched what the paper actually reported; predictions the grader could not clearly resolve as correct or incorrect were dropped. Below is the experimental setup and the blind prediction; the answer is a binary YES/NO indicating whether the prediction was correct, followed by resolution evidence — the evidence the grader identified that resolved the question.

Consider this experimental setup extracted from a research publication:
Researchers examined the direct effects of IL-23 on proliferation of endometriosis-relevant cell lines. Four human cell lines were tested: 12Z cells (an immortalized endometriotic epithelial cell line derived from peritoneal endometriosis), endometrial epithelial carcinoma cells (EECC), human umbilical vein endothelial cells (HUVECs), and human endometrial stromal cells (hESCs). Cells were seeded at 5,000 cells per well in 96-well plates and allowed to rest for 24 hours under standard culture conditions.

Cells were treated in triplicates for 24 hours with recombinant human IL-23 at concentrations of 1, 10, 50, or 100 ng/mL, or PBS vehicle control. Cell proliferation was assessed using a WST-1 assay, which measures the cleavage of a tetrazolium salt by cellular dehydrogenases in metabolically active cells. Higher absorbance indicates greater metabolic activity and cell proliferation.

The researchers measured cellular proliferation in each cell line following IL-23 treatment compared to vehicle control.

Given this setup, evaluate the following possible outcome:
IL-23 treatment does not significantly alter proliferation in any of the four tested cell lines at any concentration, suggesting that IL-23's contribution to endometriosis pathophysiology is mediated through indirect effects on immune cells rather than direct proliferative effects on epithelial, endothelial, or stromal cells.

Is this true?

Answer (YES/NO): NO